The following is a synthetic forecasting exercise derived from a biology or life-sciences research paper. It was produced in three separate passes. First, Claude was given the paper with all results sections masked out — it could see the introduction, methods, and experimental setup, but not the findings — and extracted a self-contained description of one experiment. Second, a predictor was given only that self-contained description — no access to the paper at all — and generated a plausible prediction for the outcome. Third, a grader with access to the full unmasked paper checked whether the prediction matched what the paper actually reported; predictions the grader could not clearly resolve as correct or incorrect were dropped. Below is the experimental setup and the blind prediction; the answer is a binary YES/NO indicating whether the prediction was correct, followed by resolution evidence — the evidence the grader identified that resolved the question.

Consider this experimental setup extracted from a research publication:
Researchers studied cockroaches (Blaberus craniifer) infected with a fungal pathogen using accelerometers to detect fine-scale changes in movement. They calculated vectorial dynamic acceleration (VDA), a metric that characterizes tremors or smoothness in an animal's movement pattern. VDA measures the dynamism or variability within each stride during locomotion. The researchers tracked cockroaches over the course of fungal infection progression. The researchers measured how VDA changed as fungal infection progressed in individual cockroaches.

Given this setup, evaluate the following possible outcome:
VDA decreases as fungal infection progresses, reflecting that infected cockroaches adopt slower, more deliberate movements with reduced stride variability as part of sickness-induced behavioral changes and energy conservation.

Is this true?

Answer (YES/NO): YES